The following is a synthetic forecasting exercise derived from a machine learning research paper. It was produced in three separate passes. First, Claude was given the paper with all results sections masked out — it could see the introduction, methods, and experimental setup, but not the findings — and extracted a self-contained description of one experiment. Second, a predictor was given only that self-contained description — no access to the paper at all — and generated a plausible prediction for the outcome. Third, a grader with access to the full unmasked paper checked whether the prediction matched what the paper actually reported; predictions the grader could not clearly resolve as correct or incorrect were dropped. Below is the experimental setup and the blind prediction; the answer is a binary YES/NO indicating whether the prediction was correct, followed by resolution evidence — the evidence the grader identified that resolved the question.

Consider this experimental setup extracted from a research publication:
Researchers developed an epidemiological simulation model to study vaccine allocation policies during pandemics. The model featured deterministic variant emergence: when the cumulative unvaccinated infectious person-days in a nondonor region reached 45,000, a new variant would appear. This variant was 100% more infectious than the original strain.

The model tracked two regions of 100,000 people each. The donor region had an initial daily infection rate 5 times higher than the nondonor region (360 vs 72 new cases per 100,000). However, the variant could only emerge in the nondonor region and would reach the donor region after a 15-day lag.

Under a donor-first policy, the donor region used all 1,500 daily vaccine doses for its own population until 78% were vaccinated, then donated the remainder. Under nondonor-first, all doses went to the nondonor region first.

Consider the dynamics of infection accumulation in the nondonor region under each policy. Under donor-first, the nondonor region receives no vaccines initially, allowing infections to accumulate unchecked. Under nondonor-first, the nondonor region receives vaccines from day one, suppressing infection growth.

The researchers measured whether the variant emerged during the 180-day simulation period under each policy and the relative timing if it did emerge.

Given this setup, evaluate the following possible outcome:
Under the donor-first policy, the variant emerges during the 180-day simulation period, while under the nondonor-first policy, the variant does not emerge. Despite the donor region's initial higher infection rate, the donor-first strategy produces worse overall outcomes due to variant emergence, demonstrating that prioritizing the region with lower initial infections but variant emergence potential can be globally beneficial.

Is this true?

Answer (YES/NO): NO